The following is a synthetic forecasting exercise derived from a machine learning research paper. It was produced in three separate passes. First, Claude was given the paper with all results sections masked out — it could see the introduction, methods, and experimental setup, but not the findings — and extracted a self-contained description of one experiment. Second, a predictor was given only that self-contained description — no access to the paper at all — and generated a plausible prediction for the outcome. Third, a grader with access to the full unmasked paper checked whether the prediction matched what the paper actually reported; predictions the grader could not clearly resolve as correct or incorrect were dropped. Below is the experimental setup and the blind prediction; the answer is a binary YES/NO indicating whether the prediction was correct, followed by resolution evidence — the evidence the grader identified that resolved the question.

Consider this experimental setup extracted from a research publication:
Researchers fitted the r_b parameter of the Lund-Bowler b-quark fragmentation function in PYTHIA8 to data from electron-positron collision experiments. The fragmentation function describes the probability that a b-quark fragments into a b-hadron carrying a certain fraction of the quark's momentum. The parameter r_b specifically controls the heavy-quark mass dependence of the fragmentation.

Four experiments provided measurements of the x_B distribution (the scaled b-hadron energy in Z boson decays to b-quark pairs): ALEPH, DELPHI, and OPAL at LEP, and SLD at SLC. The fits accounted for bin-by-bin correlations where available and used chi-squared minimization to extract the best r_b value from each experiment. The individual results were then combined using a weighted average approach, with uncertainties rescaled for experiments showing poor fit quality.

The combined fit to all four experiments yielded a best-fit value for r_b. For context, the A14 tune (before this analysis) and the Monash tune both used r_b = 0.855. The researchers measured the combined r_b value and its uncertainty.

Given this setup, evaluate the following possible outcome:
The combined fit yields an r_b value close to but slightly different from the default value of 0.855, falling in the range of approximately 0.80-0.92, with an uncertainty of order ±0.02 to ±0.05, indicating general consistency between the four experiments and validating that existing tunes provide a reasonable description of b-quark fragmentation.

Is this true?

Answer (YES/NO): NO